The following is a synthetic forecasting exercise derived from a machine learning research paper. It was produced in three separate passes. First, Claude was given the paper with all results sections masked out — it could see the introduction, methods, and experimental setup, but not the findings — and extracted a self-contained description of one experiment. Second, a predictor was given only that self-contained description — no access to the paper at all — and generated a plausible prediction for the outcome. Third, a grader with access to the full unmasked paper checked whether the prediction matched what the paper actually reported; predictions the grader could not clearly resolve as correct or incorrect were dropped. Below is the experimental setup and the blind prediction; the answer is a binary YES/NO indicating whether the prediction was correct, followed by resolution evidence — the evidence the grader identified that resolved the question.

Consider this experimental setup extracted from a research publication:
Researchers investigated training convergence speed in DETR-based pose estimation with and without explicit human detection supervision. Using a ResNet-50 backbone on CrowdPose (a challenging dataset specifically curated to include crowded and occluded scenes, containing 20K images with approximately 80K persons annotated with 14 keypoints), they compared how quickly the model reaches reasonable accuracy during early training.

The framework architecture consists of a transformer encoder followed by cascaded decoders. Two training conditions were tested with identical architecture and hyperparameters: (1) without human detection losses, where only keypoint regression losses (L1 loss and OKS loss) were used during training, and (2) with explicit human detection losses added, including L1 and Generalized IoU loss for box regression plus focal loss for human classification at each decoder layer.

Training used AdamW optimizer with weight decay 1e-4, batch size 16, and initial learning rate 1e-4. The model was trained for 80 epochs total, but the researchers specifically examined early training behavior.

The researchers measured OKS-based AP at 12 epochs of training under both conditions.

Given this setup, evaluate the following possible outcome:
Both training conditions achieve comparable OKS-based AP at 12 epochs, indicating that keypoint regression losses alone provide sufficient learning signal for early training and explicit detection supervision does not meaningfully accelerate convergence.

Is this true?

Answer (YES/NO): NO